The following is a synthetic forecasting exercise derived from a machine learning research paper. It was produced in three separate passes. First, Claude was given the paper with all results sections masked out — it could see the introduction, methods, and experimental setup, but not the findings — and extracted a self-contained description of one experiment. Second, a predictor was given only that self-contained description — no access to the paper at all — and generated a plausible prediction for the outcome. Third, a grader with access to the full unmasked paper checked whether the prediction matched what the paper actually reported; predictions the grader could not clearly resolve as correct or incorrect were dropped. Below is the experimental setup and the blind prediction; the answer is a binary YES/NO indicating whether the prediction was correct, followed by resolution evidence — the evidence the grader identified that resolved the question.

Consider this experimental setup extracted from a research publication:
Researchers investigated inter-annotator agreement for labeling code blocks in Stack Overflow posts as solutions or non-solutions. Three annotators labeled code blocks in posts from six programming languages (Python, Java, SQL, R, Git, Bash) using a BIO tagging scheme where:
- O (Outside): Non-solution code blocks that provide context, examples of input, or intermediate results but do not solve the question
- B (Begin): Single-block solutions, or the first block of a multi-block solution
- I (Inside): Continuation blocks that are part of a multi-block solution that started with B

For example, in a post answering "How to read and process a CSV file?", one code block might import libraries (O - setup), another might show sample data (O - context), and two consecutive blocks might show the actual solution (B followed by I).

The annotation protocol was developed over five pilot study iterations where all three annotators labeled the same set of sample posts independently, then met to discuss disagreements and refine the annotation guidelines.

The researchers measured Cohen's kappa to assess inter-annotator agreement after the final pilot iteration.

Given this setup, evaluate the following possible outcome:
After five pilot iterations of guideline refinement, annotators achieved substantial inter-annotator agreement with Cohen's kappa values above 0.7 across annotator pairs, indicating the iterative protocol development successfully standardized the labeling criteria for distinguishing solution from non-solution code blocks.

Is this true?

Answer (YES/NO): YES